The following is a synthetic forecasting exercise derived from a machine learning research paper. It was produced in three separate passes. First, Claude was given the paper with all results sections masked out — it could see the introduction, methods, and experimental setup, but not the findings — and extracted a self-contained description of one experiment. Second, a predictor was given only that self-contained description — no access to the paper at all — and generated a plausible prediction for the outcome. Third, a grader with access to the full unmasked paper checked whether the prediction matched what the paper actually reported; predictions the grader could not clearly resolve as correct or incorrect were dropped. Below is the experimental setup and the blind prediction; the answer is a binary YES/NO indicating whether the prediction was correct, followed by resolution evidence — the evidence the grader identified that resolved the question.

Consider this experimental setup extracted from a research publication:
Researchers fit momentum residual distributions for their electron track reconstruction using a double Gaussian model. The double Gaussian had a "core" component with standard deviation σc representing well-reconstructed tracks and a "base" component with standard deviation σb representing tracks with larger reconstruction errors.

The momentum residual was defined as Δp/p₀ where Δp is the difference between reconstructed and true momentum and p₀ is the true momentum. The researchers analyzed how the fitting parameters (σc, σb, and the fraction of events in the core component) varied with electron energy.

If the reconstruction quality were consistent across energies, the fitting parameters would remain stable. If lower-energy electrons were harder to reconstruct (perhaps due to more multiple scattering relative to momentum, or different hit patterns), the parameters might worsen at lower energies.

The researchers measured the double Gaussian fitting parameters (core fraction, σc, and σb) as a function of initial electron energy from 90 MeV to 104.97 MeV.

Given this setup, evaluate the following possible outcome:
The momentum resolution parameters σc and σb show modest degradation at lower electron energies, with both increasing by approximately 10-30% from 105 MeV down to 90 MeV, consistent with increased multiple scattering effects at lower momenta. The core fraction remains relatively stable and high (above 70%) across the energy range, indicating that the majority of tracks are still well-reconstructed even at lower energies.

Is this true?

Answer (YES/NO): NO